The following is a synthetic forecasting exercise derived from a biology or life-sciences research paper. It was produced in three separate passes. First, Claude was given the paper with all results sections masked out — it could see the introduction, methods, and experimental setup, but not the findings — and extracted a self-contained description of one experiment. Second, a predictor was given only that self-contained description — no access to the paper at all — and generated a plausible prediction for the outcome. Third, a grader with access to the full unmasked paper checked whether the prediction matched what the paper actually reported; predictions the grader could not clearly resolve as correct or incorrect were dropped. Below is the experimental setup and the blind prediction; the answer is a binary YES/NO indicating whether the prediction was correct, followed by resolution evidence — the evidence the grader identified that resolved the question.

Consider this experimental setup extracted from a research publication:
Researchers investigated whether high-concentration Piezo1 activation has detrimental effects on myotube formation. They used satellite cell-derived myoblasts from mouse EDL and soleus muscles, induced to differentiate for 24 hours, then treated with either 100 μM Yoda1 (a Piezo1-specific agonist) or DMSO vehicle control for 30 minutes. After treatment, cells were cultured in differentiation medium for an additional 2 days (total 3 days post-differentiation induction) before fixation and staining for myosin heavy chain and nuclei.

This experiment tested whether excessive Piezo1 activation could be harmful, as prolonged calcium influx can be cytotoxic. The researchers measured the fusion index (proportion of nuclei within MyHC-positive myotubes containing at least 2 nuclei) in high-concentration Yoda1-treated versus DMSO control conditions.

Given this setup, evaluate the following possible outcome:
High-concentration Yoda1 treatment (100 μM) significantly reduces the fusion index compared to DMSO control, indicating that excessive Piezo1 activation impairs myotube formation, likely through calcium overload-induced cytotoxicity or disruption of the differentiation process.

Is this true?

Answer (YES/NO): YES